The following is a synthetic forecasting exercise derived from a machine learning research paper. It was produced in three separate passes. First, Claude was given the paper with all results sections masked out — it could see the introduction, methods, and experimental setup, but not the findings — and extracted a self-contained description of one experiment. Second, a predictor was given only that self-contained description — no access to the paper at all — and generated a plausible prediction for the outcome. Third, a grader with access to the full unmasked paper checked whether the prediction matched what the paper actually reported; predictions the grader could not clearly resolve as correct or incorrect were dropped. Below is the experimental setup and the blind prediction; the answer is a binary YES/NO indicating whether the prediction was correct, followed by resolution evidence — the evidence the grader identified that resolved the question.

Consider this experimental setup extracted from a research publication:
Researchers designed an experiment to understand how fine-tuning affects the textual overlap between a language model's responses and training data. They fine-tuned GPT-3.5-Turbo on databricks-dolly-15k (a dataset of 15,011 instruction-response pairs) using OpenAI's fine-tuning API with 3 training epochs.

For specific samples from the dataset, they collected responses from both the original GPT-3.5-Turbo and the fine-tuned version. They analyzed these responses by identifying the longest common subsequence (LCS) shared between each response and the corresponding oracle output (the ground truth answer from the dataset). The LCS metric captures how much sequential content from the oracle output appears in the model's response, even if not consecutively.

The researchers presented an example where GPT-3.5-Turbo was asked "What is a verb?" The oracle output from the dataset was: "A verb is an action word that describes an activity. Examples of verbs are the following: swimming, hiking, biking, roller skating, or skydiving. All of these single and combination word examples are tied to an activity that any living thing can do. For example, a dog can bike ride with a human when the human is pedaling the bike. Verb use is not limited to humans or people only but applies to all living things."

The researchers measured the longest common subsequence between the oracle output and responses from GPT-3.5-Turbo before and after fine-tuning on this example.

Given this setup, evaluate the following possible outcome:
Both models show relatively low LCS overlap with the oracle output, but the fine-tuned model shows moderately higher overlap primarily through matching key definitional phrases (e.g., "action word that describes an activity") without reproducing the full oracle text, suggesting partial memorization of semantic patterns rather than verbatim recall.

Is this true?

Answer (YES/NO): NO